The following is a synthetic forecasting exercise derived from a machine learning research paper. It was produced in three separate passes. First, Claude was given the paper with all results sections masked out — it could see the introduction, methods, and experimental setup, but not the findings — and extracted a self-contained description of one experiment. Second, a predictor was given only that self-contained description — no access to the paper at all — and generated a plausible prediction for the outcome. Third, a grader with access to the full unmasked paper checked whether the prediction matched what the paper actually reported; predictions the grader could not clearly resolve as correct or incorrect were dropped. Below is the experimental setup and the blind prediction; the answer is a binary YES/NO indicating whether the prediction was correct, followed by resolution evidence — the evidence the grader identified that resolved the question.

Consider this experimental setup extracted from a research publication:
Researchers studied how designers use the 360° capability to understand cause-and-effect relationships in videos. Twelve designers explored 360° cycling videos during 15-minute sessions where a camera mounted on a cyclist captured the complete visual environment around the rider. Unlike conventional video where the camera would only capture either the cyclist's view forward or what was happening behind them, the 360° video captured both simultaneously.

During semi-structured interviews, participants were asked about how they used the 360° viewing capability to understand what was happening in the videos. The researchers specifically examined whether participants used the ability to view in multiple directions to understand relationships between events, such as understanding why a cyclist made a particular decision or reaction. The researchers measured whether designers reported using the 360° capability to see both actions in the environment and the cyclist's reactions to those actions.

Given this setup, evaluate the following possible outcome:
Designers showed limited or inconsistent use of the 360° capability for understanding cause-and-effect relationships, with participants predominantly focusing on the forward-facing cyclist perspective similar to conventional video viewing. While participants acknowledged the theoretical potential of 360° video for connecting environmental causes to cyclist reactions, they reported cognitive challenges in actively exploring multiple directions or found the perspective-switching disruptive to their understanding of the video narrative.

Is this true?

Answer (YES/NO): NO